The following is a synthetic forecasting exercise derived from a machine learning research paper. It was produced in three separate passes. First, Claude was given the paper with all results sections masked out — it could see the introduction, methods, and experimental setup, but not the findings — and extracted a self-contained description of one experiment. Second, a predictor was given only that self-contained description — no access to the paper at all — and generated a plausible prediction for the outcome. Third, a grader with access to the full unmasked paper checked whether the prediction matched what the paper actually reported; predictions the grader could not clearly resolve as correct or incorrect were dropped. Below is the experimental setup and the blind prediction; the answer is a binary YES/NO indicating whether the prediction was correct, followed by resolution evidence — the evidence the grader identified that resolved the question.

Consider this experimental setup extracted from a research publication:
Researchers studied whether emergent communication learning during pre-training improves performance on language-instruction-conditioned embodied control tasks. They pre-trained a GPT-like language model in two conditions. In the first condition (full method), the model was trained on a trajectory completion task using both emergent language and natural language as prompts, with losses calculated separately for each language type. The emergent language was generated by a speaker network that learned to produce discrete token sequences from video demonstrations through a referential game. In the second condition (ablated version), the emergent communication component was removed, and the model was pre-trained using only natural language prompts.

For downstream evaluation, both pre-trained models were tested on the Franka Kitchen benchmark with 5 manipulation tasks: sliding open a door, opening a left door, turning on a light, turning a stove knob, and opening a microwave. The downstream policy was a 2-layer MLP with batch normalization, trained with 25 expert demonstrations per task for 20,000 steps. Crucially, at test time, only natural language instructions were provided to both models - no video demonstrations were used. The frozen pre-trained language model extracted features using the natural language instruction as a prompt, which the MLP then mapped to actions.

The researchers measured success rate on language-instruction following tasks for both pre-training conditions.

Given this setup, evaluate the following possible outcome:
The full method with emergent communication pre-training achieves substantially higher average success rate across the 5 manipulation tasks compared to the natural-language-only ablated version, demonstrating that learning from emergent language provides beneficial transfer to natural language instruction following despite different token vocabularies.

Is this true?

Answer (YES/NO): YES